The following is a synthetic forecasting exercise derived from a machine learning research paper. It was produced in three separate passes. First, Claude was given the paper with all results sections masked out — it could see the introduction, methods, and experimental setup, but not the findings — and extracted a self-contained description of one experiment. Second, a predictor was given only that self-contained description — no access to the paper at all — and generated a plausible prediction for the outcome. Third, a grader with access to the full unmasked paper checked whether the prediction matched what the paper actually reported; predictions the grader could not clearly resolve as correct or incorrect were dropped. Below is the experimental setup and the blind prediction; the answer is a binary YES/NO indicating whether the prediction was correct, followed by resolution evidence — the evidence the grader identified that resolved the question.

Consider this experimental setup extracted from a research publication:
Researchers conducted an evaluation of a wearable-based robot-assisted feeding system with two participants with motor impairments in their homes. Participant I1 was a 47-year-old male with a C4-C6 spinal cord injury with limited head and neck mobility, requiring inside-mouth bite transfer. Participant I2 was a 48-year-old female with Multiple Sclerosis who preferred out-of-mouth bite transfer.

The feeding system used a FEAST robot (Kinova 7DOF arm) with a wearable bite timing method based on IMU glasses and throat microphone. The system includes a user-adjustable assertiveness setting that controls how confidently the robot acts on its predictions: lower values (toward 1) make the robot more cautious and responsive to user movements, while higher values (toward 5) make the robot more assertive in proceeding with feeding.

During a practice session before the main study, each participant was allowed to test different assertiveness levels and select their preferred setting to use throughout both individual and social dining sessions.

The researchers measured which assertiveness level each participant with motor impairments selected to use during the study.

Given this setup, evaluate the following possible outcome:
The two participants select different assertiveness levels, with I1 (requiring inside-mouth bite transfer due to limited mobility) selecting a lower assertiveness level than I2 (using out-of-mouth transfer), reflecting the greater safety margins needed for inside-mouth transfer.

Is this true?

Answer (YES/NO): YES